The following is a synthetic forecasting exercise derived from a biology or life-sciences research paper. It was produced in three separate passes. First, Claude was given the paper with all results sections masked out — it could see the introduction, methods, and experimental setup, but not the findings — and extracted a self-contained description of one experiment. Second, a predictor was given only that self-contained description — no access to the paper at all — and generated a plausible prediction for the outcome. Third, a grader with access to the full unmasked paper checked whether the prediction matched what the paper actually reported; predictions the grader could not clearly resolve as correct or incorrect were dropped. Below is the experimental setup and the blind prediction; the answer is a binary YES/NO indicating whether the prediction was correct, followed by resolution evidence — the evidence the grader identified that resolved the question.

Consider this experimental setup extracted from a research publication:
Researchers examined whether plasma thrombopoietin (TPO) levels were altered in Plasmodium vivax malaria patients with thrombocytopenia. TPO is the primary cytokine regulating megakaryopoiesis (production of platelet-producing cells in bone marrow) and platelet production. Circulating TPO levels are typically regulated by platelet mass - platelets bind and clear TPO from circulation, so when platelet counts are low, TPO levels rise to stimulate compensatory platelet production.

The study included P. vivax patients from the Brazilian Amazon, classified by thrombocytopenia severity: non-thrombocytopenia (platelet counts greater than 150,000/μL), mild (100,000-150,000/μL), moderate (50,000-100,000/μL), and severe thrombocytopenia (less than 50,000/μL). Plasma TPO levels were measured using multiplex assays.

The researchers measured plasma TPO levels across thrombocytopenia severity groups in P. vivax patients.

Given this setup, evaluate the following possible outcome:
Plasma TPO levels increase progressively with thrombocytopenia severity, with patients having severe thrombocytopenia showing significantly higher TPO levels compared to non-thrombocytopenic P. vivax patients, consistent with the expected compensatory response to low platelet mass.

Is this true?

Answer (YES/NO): YES